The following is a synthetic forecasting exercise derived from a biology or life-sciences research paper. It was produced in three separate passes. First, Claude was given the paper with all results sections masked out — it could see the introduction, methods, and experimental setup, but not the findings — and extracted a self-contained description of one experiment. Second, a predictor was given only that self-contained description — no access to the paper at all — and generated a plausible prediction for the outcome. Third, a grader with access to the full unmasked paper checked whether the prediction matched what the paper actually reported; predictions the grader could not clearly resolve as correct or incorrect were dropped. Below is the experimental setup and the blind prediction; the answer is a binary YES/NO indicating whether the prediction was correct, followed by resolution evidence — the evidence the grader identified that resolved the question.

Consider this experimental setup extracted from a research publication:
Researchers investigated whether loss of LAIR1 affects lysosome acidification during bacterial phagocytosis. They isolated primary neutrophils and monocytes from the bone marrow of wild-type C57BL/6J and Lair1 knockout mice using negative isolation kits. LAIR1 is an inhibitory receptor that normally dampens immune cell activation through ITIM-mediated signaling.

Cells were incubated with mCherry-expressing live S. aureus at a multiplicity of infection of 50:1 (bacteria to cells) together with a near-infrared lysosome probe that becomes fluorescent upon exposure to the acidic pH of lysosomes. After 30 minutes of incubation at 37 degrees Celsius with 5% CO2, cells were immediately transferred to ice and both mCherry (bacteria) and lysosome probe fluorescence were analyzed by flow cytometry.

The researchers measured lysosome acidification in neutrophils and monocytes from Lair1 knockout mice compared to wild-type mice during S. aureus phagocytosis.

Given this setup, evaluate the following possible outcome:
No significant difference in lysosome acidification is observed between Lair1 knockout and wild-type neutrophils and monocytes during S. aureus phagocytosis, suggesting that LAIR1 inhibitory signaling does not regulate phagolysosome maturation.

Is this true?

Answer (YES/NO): YES